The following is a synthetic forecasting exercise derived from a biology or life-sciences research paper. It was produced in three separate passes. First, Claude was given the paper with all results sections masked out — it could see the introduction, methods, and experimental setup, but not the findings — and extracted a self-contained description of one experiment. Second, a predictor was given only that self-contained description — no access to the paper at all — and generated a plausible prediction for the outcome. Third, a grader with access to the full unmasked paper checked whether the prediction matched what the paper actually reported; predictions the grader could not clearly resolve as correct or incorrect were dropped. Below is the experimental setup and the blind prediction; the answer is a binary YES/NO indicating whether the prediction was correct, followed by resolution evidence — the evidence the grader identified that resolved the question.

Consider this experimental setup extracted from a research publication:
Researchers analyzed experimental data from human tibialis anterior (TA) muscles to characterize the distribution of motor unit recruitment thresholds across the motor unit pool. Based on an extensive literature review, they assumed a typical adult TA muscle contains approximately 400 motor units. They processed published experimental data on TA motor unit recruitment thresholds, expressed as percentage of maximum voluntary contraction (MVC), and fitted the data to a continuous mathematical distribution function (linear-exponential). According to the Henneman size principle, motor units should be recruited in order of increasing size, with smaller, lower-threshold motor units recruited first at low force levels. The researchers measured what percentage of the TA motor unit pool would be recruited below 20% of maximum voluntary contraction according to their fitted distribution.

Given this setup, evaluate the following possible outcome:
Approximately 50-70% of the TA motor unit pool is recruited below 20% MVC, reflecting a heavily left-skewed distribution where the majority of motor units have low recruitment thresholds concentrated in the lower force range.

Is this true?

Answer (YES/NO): YES